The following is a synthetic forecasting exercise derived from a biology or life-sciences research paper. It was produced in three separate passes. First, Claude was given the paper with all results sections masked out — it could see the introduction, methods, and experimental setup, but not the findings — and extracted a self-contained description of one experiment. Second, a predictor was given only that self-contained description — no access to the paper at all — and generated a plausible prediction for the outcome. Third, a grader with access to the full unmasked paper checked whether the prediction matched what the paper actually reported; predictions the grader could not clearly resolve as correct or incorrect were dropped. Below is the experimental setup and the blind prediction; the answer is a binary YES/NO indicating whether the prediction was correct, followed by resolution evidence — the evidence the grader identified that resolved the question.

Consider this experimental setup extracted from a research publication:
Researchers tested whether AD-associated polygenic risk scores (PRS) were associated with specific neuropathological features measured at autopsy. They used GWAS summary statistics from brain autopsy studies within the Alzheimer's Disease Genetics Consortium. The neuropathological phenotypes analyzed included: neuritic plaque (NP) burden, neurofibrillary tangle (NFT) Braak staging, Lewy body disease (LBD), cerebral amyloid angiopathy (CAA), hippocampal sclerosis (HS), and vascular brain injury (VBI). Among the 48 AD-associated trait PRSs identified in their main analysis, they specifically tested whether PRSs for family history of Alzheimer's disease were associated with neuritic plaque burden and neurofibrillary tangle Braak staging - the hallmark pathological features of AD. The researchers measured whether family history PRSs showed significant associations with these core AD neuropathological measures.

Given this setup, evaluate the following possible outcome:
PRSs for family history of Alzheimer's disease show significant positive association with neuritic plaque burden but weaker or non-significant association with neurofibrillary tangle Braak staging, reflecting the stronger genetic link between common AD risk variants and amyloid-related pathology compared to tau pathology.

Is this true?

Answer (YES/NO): NO